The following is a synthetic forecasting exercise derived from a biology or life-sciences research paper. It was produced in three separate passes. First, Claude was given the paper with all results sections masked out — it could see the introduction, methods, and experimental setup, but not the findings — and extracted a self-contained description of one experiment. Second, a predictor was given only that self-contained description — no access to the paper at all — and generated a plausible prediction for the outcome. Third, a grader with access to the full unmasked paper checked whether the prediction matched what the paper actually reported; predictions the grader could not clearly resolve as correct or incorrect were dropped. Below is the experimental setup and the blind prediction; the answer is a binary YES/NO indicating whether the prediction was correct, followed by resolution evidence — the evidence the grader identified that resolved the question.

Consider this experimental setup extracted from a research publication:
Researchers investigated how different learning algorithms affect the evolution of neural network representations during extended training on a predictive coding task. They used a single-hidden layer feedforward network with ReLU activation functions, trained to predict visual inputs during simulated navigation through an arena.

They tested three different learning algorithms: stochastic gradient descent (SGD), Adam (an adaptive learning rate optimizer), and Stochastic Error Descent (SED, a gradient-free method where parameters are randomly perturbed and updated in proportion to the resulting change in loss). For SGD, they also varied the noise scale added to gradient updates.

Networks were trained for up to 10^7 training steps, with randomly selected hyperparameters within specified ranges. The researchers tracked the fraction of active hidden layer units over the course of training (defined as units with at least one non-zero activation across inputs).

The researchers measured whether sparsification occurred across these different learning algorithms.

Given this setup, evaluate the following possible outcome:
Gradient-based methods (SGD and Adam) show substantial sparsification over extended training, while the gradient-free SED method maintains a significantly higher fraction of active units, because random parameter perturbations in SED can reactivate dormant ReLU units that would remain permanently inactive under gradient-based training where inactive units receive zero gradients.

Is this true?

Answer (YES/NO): NO